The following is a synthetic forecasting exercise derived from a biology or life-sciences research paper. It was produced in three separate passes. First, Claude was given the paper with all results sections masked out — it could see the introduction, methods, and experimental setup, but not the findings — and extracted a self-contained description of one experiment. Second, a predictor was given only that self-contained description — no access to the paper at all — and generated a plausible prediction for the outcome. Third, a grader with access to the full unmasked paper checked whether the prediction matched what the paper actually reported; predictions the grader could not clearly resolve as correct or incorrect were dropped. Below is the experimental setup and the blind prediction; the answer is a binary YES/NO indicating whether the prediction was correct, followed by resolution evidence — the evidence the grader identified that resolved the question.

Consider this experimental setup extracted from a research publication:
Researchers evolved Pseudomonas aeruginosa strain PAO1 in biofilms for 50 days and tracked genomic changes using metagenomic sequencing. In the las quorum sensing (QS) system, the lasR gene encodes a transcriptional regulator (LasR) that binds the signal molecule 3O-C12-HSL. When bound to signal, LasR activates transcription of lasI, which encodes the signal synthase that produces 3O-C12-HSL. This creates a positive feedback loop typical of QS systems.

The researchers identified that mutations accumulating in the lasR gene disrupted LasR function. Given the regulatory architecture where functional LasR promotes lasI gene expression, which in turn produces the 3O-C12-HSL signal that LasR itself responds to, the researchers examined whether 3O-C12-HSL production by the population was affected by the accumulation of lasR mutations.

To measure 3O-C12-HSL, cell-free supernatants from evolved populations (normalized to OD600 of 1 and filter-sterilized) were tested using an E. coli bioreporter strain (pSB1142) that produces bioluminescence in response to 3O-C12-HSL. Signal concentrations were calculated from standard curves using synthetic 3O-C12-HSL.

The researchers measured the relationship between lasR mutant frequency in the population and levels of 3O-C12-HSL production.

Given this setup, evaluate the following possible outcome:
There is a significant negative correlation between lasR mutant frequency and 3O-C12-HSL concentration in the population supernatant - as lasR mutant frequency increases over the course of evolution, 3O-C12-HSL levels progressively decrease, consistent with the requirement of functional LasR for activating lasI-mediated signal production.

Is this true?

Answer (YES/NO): NO